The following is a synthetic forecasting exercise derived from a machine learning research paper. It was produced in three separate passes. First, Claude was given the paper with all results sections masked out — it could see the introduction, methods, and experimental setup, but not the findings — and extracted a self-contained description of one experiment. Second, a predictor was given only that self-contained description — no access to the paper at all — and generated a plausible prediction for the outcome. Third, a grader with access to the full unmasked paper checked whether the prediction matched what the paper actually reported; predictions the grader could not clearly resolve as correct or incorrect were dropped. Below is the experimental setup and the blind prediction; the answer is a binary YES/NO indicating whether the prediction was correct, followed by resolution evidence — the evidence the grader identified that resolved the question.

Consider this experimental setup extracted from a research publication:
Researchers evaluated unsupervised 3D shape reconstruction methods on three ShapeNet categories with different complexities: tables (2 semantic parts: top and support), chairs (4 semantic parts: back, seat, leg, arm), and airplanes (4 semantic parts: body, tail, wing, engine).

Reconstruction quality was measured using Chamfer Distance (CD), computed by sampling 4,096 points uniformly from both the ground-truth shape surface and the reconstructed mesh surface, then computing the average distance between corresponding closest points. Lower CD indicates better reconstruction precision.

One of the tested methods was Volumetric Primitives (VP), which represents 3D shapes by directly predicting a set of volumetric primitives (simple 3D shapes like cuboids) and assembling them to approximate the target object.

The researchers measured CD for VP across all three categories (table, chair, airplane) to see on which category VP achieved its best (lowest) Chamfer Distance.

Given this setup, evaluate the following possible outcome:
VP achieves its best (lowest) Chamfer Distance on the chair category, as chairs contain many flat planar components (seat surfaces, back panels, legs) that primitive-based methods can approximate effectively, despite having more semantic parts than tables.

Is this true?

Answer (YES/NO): NO